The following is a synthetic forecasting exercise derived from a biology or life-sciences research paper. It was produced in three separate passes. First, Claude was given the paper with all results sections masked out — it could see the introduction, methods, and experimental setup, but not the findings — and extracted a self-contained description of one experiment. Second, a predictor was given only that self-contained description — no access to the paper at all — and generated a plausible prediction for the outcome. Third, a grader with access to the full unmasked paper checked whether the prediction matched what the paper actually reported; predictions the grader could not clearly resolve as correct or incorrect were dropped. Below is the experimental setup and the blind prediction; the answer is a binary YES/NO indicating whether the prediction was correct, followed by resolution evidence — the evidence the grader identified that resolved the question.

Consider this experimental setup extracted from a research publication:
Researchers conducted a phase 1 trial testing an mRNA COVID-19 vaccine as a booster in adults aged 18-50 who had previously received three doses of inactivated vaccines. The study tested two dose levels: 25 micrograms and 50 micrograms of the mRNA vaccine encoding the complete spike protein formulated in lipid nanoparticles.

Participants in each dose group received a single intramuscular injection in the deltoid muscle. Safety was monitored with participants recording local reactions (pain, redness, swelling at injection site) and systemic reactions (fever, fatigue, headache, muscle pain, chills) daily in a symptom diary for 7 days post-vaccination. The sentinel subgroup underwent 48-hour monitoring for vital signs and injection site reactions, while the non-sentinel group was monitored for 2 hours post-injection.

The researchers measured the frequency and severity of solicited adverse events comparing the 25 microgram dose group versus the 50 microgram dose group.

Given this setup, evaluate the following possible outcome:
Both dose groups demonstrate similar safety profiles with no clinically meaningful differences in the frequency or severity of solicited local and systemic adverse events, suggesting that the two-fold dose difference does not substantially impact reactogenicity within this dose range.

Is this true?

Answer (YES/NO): NO